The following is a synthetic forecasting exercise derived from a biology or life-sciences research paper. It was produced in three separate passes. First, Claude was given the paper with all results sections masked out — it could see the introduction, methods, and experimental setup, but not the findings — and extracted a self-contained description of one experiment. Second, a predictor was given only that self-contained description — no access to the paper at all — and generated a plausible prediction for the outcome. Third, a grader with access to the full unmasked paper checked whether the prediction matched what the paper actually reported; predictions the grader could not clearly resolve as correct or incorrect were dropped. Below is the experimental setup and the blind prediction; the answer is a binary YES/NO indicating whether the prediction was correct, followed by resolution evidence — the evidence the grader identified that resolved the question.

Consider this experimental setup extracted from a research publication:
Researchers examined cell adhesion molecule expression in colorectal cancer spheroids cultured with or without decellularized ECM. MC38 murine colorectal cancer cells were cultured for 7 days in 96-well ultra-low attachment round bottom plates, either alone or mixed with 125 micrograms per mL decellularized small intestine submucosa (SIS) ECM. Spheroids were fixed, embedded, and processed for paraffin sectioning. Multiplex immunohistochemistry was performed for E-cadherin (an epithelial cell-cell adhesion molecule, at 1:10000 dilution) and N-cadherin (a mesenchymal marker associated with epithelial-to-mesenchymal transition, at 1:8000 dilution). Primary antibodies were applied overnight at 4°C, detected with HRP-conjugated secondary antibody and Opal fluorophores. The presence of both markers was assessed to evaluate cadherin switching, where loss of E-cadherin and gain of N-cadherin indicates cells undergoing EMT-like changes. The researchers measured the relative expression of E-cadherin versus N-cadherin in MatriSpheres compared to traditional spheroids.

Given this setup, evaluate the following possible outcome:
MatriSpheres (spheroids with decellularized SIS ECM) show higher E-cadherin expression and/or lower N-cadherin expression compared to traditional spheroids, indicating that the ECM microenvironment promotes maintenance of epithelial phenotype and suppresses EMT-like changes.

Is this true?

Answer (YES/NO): NO